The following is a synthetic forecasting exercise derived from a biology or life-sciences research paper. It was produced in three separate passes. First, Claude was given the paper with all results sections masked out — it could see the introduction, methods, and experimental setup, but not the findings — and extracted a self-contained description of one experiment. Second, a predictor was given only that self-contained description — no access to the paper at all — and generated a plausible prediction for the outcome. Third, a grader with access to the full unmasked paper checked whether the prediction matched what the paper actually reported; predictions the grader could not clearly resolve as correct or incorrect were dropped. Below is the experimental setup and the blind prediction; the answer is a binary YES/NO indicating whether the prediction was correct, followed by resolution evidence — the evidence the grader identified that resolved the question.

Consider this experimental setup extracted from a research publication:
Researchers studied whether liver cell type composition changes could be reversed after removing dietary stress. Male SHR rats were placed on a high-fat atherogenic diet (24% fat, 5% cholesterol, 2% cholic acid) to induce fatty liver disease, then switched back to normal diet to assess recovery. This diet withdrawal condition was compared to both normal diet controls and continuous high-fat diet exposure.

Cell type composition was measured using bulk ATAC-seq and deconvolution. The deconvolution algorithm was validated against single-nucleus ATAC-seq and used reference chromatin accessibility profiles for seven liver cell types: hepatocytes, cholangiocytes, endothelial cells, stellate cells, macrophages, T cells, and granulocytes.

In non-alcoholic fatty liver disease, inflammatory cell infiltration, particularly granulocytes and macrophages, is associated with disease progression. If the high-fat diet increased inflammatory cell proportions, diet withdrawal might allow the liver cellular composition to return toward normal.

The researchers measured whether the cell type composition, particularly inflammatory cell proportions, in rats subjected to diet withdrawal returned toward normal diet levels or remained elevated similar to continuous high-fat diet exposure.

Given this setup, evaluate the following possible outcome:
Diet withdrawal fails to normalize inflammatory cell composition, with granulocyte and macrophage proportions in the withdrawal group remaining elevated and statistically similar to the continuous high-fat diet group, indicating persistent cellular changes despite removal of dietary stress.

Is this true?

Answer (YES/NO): NO